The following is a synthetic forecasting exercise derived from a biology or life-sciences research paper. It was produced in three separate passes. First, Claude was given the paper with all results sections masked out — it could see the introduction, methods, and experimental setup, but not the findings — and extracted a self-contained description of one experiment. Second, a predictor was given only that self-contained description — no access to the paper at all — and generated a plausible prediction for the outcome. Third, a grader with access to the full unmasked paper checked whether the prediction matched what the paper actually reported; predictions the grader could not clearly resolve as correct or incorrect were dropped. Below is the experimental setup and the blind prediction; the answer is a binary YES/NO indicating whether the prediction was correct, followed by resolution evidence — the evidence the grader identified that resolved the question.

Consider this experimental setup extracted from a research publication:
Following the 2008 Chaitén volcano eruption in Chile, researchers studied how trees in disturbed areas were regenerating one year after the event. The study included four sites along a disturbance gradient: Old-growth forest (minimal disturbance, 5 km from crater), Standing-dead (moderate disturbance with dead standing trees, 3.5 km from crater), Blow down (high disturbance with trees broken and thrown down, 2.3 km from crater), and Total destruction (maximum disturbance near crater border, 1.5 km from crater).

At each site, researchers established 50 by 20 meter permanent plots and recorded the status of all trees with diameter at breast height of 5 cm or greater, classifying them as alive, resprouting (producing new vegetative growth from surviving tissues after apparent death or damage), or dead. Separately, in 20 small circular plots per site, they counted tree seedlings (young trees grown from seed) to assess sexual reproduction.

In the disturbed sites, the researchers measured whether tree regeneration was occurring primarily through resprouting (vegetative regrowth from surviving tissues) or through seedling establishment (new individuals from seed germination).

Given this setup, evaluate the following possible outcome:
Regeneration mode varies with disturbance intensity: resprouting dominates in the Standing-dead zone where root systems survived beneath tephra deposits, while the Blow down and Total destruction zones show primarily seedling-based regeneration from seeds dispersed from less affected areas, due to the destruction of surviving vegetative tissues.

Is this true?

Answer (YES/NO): NO